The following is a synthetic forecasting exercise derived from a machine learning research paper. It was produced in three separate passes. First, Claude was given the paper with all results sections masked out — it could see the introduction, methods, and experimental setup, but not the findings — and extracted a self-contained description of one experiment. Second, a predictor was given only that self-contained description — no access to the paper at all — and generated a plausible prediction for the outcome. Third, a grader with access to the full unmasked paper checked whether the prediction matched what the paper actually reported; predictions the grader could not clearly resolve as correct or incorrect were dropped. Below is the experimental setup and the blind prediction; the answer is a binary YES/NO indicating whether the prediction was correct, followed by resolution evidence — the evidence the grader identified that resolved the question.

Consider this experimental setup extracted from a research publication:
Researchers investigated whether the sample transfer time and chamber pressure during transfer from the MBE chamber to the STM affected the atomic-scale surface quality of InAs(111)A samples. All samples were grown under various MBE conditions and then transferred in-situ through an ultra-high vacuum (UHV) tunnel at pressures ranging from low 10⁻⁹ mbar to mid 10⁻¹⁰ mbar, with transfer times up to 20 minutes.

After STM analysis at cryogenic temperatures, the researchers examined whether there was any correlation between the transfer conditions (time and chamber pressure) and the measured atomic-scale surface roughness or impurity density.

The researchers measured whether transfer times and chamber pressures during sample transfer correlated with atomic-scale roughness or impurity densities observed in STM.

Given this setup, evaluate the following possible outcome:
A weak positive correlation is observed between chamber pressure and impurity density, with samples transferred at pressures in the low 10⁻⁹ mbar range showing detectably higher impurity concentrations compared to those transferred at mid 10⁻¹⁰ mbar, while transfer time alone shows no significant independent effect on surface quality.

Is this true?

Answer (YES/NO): NO